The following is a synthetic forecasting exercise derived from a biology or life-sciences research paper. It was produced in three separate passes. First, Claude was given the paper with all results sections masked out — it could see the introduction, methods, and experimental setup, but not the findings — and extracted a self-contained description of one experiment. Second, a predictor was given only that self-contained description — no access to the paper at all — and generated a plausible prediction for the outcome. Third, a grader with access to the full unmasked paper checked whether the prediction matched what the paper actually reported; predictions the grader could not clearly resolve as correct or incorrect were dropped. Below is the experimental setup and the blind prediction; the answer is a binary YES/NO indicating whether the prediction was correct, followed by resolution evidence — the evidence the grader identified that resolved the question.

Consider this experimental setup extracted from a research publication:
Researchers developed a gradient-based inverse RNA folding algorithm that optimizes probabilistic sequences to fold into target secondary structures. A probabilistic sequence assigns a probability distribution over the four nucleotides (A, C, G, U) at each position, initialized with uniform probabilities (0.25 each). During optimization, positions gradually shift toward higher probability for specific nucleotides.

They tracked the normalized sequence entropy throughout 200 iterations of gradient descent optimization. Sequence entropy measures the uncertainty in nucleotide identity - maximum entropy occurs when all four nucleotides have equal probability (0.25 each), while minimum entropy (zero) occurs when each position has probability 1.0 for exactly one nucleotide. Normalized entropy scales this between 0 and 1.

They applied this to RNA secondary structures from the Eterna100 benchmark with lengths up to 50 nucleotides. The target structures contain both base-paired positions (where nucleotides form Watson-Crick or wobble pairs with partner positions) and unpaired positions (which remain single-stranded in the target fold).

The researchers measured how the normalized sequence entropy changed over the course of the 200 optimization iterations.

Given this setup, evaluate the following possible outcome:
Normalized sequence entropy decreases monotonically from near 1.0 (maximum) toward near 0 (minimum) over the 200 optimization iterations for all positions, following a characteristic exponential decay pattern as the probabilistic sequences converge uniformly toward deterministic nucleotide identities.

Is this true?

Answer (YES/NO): NO